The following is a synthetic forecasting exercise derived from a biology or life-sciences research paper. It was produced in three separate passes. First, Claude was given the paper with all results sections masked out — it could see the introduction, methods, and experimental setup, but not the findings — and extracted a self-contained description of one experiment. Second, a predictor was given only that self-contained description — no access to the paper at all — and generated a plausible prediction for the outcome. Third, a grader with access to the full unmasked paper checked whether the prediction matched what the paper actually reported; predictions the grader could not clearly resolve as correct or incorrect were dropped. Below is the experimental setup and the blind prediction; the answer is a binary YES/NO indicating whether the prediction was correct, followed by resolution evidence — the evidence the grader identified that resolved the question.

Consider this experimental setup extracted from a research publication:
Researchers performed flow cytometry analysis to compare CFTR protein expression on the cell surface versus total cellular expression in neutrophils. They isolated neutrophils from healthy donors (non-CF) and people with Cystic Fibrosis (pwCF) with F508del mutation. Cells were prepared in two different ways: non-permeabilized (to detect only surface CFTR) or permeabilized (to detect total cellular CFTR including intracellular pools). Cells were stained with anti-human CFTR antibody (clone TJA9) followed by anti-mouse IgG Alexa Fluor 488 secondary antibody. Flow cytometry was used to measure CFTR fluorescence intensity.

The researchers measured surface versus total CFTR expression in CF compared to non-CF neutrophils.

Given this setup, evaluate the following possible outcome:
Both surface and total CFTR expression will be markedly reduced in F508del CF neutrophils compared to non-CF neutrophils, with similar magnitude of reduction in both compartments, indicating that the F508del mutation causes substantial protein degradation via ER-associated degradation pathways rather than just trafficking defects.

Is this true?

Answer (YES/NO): NO